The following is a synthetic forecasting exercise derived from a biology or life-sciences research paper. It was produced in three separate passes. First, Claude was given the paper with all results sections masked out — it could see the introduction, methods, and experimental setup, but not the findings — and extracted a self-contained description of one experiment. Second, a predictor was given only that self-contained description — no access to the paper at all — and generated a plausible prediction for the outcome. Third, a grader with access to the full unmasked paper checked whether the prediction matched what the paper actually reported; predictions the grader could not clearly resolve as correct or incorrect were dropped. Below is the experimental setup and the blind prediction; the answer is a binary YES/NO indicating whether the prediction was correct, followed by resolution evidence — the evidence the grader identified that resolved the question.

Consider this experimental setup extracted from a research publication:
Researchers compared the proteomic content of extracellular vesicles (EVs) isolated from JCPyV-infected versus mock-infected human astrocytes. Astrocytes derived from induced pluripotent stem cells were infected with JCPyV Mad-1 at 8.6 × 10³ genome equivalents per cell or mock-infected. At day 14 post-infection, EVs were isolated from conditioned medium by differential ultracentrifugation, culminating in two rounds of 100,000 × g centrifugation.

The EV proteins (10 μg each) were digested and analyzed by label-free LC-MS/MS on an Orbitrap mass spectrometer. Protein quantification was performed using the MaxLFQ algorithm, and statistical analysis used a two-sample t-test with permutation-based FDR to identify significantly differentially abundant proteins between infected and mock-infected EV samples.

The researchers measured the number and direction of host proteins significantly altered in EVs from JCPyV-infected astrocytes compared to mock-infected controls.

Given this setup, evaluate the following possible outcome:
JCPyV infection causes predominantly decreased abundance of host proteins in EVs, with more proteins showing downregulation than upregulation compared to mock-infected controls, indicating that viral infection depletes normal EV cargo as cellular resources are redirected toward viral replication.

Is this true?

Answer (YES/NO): NO